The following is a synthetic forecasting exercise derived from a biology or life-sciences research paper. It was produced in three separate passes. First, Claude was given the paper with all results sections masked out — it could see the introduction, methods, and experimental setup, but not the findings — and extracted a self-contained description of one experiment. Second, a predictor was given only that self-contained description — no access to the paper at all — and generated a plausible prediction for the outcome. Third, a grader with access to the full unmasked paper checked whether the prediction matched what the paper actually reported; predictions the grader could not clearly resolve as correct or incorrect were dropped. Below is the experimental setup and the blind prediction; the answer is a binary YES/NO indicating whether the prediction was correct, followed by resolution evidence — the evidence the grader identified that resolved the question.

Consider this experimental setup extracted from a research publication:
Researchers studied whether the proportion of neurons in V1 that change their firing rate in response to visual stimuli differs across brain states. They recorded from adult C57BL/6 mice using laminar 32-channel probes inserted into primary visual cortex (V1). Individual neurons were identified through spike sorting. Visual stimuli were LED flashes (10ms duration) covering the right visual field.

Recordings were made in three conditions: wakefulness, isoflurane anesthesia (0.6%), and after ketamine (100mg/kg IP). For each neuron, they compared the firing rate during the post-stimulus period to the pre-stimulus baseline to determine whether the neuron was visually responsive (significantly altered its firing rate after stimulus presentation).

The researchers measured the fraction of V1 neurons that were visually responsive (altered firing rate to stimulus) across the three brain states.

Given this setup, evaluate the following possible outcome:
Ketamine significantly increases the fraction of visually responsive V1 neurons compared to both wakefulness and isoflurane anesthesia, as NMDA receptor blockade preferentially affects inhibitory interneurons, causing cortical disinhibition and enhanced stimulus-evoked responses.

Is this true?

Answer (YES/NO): NO